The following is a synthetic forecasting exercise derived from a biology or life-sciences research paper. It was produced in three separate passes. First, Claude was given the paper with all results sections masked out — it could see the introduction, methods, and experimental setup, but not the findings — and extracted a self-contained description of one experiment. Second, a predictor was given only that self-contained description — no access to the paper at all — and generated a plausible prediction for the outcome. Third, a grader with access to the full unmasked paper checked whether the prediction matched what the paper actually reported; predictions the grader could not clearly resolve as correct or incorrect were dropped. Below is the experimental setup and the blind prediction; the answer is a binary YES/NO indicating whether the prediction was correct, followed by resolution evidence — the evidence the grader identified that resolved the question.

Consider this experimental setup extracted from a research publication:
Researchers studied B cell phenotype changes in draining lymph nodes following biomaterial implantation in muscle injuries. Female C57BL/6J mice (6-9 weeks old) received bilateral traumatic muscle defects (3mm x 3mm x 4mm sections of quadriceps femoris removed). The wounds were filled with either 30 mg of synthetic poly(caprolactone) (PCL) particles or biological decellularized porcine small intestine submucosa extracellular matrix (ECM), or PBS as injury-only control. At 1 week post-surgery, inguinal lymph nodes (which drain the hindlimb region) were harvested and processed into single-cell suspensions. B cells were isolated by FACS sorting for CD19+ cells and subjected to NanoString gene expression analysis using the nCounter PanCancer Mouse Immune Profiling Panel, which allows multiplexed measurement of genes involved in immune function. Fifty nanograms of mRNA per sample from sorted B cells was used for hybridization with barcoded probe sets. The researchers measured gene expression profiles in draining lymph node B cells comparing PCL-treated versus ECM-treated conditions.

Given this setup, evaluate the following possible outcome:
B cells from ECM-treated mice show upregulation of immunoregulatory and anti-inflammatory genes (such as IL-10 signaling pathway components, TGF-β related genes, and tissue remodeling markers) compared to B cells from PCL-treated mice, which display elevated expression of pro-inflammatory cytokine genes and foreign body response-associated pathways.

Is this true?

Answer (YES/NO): NO